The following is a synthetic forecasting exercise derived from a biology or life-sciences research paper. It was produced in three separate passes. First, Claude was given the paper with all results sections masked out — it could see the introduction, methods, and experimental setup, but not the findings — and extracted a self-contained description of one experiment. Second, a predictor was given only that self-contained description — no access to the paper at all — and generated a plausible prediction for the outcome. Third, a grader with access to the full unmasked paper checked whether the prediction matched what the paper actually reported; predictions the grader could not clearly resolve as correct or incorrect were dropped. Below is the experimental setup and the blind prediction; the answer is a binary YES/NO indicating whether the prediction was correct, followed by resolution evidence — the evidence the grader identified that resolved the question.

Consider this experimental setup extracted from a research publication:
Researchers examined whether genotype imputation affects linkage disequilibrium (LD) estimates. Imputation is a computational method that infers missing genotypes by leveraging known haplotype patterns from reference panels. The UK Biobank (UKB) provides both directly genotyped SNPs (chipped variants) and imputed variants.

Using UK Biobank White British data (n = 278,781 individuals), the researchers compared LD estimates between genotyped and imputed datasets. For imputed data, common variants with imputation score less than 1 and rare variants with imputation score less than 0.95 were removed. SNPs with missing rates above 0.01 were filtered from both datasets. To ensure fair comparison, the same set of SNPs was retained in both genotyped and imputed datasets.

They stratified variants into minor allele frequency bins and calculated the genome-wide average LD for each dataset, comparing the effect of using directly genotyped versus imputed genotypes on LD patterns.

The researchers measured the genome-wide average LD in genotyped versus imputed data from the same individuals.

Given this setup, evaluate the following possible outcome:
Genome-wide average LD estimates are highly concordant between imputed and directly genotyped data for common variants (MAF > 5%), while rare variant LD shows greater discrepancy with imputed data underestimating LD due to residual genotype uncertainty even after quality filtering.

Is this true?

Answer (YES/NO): NO